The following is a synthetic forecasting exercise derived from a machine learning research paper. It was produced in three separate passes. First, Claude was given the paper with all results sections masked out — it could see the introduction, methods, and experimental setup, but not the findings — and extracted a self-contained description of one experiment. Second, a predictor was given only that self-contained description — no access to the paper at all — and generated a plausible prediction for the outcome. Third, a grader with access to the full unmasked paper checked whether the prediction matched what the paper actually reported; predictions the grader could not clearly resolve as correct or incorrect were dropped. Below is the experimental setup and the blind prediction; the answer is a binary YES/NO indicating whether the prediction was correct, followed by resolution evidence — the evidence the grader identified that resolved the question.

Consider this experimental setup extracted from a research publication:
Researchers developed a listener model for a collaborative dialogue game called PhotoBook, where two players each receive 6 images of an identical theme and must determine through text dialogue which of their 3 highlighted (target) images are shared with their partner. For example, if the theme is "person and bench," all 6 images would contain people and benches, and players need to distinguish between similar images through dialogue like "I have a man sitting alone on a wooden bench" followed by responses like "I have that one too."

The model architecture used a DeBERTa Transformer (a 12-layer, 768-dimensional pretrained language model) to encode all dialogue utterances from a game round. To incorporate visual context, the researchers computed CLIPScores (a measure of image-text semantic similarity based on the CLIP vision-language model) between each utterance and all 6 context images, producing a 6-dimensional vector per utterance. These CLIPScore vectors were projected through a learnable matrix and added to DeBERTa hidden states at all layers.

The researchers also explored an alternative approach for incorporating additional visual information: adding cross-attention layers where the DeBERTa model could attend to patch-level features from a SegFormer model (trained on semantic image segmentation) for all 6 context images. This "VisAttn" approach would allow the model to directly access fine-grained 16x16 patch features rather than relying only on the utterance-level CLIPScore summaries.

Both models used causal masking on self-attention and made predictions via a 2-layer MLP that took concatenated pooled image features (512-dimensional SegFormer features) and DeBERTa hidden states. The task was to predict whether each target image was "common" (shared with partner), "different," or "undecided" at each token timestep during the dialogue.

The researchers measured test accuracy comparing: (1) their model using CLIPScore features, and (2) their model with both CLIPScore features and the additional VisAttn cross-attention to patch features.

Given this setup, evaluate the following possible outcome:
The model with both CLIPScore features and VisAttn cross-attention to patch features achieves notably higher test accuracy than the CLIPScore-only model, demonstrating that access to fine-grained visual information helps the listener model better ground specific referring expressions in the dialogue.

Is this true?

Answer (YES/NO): NO